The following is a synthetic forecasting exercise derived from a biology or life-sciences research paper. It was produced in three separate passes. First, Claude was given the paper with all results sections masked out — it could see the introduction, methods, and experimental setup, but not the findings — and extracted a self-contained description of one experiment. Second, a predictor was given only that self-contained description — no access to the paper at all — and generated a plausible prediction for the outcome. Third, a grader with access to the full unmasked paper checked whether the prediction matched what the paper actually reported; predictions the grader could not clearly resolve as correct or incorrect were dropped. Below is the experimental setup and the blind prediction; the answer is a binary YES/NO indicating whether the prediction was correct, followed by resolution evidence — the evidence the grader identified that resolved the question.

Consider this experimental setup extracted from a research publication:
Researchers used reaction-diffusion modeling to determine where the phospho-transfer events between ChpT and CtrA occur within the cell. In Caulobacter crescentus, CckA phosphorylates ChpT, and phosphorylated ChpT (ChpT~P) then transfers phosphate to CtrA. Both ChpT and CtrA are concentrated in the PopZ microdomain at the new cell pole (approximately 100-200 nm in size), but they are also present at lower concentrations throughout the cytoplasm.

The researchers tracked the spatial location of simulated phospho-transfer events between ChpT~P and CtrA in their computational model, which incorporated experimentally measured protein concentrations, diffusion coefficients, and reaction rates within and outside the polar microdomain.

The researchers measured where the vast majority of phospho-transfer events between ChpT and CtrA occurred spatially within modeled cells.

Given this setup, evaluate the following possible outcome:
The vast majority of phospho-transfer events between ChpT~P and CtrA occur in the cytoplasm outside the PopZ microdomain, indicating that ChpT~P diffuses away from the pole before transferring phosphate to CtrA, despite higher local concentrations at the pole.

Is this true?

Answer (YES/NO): NO